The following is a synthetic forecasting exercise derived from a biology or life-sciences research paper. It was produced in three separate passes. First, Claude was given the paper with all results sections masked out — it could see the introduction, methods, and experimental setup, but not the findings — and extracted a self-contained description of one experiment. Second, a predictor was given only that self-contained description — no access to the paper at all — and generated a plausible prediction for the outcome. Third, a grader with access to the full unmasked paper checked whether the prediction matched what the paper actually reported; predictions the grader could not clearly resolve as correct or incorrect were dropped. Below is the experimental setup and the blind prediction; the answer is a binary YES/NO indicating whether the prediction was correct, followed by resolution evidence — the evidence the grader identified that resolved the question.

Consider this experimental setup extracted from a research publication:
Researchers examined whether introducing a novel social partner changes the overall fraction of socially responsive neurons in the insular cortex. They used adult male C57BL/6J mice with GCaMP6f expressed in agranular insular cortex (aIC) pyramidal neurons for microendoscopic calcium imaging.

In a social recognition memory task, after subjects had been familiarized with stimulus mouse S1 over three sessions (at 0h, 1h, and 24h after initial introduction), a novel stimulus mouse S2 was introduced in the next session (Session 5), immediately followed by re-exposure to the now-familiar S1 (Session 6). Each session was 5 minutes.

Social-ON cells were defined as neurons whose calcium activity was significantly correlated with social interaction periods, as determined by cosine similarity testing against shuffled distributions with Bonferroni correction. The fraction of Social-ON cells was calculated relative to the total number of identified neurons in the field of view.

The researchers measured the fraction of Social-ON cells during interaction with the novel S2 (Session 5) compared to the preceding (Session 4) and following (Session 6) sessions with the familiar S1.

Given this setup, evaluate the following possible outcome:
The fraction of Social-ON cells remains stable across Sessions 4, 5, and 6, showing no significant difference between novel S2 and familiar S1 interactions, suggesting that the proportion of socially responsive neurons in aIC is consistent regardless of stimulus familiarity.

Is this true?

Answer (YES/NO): NO